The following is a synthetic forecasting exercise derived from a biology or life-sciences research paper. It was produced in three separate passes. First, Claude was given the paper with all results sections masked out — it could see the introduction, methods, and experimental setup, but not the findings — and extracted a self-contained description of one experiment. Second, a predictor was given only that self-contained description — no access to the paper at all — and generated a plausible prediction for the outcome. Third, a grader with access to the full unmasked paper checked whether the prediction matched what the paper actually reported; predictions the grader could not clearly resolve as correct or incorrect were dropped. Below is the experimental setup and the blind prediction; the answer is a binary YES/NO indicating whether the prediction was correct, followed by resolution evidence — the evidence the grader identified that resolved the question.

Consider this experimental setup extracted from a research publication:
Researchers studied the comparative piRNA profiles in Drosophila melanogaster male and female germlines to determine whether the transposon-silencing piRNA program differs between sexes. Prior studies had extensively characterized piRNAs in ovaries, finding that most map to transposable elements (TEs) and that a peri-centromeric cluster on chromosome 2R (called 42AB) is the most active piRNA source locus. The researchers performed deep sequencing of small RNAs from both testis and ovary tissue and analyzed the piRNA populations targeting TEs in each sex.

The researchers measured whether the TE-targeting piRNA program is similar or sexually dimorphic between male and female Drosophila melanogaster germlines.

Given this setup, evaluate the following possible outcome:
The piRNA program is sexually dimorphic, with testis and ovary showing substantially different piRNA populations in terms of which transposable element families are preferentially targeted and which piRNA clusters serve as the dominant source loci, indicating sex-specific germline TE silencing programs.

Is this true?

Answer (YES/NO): YES